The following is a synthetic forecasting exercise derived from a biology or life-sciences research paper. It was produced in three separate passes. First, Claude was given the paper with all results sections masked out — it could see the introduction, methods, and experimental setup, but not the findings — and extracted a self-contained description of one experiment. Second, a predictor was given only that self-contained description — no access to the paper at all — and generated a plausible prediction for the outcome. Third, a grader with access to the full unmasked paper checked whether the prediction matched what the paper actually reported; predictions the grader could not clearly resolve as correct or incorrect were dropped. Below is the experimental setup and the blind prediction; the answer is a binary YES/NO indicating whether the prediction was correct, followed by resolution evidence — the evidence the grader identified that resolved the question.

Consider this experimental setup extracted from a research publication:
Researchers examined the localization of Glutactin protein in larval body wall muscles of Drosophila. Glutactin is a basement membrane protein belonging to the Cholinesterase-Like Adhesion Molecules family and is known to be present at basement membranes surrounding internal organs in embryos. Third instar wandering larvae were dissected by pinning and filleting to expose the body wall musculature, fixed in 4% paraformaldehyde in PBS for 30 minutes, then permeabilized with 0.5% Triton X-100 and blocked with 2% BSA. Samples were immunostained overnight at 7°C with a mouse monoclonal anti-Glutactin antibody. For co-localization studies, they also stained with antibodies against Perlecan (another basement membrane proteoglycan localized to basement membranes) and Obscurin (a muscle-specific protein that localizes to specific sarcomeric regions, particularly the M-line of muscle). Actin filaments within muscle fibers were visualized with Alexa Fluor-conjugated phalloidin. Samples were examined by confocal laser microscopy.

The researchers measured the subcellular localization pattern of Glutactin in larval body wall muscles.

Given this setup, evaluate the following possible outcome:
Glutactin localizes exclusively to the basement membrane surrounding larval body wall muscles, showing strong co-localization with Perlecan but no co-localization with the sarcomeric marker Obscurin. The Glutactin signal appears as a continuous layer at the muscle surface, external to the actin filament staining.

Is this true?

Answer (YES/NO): NO